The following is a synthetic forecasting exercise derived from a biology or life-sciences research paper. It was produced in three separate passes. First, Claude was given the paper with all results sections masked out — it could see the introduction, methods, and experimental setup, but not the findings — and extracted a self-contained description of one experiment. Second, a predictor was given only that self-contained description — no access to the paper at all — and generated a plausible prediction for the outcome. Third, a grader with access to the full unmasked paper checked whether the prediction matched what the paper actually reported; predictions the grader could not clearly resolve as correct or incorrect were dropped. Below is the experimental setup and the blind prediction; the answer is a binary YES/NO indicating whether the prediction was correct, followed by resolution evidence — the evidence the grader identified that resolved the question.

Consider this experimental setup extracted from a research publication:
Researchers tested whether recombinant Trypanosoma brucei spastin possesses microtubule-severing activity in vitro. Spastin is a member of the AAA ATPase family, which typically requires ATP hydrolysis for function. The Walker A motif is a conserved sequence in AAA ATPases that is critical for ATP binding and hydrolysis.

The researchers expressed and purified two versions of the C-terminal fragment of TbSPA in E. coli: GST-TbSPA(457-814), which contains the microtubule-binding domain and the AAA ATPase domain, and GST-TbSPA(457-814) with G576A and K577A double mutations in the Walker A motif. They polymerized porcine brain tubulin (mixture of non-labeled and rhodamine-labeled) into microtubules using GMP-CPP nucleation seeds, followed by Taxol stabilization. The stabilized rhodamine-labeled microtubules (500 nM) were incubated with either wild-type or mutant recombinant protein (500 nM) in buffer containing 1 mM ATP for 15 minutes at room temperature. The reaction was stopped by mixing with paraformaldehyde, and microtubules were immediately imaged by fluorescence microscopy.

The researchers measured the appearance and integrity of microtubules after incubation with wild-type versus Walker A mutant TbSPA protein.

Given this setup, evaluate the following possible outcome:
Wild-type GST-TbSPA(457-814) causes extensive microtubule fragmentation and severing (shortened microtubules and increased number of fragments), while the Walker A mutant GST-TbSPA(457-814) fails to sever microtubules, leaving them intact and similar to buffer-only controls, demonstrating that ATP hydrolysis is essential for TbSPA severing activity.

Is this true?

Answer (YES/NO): NO